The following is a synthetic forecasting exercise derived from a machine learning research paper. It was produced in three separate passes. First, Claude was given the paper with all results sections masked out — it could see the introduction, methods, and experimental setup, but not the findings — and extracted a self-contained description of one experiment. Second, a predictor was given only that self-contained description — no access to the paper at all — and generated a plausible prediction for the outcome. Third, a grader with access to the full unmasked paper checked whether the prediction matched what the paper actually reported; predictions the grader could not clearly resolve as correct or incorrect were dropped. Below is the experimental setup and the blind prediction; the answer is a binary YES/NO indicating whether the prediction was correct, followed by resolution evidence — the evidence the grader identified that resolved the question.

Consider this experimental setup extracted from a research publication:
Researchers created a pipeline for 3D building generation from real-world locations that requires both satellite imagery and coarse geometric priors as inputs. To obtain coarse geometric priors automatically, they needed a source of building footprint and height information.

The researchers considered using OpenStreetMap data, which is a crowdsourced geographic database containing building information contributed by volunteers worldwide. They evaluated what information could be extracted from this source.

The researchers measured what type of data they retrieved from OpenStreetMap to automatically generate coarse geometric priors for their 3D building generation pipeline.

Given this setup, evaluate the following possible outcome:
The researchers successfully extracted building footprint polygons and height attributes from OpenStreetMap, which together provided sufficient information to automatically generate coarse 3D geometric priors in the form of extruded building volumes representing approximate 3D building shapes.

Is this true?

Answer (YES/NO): YES